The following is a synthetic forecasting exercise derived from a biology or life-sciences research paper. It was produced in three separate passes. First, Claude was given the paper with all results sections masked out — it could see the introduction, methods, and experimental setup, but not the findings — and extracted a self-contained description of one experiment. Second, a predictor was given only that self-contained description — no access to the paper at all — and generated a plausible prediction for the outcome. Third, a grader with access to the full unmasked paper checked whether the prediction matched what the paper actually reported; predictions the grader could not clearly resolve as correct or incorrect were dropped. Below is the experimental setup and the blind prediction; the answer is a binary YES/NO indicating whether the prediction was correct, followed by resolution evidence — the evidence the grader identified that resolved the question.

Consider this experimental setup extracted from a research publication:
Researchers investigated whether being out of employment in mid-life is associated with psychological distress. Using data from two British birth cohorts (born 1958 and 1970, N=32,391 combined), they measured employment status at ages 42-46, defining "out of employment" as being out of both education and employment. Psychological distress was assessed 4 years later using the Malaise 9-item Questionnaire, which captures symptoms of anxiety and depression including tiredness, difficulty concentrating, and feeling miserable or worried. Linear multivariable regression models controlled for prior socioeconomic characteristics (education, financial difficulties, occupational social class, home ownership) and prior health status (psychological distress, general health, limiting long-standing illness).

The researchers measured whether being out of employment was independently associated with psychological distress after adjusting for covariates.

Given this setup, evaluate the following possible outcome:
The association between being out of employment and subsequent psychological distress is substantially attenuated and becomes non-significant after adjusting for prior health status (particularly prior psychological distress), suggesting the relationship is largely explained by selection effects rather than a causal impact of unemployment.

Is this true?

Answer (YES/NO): NO